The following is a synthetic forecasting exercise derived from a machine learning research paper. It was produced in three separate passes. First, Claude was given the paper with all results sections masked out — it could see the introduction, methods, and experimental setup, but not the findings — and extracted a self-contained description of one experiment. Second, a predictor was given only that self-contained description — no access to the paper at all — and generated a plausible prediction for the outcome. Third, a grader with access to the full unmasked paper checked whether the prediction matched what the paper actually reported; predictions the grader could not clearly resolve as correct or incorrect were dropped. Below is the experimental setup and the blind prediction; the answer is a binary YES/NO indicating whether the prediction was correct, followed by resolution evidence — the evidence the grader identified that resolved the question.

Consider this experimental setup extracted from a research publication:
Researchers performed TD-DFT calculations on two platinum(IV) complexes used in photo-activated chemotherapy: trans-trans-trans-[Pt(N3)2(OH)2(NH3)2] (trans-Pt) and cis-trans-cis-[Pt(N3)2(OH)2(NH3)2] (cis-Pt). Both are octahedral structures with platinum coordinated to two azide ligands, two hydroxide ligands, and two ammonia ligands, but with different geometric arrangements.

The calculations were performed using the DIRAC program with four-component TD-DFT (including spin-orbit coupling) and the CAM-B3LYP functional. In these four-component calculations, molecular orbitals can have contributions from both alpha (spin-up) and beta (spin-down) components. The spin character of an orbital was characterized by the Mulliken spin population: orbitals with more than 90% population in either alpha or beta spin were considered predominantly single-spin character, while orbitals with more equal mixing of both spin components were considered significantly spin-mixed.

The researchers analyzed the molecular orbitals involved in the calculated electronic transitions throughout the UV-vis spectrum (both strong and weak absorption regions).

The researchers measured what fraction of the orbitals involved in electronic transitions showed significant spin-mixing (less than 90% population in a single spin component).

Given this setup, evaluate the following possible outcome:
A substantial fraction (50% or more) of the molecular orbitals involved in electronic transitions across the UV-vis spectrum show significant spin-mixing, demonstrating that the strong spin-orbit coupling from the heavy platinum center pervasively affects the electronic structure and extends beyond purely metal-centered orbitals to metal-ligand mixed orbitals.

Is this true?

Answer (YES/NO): NO